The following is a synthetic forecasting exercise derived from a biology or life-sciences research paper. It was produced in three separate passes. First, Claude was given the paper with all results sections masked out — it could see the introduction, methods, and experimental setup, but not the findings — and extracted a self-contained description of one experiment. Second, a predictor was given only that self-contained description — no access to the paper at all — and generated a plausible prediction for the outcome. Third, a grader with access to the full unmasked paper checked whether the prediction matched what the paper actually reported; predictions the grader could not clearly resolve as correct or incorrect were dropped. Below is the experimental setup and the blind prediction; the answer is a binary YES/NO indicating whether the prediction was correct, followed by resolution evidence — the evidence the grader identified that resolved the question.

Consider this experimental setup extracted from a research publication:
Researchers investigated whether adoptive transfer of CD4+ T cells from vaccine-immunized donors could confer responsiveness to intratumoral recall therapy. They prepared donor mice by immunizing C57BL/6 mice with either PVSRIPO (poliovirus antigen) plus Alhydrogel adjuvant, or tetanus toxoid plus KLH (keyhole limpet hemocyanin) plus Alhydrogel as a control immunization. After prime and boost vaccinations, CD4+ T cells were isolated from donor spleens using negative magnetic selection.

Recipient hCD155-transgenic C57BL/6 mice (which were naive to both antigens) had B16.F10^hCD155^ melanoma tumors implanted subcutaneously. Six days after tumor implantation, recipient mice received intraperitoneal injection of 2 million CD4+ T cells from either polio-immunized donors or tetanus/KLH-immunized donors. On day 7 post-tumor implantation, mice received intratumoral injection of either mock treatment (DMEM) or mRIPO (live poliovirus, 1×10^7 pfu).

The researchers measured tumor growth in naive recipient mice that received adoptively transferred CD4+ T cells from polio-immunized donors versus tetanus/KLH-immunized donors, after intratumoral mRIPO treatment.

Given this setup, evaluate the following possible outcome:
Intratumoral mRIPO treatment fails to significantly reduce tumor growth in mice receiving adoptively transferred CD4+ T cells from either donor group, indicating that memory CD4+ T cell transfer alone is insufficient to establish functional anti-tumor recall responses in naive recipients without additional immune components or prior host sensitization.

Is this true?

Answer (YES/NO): NO